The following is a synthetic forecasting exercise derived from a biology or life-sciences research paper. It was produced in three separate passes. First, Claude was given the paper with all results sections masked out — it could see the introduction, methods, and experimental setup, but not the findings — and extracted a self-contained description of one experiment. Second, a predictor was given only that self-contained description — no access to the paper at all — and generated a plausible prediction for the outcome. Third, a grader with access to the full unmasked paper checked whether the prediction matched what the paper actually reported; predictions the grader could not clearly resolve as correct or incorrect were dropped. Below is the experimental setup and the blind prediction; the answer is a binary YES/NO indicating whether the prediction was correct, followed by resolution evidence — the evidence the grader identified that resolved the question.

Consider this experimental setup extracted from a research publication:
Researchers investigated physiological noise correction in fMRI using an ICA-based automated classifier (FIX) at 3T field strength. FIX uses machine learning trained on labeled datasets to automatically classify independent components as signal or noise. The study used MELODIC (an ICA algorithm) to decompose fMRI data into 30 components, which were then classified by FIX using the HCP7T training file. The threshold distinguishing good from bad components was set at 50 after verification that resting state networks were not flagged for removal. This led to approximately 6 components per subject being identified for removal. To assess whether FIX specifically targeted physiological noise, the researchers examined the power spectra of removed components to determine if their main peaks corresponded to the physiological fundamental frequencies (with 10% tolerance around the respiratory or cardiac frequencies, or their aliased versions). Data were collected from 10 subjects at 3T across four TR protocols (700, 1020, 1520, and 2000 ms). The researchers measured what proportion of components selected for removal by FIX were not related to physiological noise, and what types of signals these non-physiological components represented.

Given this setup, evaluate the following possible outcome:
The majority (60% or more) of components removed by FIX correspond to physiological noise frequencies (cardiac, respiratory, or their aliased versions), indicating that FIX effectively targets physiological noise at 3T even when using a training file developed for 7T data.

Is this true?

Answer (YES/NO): NO